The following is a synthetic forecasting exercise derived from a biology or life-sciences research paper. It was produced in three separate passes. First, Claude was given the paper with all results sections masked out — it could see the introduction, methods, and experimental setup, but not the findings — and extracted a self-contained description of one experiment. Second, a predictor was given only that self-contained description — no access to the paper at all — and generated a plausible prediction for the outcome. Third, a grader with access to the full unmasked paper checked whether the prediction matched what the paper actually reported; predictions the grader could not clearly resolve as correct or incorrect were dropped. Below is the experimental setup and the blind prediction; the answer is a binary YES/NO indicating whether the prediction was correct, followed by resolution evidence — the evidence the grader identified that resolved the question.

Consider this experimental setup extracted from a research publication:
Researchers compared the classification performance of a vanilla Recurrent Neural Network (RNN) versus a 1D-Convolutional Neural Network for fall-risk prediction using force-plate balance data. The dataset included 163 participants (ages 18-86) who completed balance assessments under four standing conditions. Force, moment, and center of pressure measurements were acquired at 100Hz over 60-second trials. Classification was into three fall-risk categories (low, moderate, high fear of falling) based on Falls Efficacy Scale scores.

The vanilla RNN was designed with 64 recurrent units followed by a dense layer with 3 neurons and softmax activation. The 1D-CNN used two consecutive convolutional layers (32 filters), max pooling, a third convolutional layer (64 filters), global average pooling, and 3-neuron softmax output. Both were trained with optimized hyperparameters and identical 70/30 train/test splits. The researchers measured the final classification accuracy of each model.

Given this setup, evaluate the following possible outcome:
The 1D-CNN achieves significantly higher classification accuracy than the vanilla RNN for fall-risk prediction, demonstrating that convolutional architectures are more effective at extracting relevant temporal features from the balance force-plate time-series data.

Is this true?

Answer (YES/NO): YES